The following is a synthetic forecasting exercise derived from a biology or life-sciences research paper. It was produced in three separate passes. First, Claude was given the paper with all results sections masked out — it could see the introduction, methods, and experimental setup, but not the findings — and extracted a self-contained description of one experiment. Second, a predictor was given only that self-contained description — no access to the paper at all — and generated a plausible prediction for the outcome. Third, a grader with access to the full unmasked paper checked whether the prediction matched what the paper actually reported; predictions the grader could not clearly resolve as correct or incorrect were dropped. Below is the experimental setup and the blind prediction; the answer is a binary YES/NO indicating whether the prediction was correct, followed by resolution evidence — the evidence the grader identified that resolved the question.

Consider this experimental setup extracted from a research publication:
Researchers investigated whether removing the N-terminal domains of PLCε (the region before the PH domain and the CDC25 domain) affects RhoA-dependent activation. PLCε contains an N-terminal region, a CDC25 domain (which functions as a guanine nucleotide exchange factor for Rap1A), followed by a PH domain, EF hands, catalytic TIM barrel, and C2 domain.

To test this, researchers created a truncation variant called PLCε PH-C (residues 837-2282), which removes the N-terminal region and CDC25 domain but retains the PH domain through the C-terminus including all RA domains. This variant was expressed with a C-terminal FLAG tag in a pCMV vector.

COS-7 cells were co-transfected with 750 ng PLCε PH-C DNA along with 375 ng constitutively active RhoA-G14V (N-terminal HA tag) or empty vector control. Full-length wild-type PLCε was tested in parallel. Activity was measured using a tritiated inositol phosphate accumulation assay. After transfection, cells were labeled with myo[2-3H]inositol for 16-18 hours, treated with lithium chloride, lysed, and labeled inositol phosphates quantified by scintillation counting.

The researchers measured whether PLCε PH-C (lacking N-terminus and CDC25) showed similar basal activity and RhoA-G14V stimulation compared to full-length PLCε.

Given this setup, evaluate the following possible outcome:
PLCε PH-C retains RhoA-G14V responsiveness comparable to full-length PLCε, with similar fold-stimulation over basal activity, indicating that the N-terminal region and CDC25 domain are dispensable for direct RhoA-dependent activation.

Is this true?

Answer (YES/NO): YES